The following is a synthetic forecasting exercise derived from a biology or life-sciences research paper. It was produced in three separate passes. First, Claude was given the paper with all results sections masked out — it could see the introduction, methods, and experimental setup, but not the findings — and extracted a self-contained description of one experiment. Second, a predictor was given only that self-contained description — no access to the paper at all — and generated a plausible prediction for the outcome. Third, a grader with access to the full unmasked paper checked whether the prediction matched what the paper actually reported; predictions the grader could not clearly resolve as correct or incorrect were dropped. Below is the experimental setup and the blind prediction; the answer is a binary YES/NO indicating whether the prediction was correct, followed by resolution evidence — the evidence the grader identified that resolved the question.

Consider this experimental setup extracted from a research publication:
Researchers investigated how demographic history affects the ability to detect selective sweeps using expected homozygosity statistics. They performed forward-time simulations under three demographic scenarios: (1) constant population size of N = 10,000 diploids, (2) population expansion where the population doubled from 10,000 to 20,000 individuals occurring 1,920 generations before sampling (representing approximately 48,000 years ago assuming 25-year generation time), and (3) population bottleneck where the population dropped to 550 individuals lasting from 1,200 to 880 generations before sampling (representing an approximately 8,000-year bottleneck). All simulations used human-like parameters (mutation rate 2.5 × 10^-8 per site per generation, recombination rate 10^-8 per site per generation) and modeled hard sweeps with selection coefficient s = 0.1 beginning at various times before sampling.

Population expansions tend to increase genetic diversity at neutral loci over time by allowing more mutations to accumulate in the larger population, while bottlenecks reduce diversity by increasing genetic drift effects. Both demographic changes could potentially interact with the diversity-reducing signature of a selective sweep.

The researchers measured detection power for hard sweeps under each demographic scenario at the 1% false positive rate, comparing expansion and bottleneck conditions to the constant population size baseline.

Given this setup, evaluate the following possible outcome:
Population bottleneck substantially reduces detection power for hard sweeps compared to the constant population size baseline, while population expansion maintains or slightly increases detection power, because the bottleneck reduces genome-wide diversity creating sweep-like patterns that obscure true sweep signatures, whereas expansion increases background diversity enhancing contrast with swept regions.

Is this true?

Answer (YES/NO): YES